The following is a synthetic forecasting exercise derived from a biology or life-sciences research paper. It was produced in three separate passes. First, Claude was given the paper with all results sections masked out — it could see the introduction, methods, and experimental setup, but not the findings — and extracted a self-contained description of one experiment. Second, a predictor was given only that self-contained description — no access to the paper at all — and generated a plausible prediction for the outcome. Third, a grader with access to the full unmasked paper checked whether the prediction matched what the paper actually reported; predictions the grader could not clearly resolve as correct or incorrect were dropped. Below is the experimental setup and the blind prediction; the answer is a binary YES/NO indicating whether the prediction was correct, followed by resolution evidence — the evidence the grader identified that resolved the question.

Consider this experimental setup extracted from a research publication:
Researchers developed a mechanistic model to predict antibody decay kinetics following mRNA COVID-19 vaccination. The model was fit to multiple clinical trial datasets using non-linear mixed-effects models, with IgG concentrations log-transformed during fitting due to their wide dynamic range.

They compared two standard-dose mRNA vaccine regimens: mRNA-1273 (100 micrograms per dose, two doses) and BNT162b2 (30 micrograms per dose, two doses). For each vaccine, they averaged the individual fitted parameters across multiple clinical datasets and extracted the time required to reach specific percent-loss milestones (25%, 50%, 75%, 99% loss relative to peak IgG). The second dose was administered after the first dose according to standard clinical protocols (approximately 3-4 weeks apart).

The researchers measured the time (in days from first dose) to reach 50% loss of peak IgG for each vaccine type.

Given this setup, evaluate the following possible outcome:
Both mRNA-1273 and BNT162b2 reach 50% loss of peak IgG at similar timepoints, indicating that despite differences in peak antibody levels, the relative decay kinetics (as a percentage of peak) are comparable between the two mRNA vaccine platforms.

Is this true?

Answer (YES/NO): NO